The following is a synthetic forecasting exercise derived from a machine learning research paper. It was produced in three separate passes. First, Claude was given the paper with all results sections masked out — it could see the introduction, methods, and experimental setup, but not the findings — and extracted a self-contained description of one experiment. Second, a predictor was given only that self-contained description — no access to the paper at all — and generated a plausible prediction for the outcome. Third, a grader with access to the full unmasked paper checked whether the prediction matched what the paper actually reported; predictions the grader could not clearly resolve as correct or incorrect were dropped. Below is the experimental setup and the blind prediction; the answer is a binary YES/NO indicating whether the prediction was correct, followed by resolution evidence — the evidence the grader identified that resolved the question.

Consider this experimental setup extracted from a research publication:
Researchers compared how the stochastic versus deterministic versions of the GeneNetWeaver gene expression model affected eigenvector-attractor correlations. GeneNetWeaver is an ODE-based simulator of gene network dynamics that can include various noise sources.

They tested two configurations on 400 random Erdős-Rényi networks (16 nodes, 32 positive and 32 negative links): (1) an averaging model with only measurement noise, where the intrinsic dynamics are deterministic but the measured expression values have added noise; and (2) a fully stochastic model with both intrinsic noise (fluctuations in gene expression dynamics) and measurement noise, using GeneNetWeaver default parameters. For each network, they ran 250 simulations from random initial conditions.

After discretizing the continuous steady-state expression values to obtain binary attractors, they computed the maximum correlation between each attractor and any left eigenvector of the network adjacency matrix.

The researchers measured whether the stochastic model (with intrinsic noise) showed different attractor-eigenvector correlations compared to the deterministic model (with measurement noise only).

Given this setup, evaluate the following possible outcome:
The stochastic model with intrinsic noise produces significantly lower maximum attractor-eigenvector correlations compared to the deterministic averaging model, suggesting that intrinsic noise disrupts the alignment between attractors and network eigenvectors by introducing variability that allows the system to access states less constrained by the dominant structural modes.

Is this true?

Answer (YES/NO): NO